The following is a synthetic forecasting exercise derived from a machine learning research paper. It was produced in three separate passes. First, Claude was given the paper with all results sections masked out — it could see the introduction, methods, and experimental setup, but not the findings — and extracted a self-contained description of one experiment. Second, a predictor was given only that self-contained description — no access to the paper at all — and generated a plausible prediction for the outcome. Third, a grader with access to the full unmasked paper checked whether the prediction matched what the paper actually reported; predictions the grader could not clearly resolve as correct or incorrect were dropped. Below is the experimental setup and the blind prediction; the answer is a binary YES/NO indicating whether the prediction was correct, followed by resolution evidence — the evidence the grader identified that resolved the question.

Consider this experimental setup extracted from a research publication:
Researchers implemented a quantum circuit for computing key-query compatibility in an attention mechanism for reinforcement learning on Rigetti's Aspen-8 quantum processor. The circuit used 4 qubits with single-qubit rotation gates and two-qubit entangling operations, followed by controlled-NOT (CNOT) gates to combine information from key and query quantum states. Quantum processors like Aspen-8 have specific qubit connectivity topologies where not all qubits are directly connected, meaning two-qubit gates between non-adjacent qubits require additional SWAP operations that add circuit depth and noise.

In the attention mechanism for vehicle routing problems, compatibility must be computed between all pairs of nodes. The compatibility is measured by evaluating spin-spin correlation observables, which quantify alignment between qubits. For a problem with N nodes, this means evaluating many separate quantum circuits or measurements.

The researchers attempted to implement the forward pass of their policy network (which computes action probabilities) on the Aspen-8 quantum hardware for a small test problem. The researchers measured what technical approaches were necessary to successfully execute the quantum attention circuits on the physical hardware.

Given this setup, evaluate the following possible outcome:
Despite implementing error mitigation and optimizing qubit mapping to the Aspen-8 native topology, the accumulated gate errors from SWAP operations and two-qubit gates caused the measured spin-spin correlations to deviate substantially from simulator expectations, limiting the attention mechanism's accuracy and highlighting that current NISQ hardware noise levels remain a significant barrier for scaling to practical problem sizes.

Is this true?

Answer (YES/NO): NO